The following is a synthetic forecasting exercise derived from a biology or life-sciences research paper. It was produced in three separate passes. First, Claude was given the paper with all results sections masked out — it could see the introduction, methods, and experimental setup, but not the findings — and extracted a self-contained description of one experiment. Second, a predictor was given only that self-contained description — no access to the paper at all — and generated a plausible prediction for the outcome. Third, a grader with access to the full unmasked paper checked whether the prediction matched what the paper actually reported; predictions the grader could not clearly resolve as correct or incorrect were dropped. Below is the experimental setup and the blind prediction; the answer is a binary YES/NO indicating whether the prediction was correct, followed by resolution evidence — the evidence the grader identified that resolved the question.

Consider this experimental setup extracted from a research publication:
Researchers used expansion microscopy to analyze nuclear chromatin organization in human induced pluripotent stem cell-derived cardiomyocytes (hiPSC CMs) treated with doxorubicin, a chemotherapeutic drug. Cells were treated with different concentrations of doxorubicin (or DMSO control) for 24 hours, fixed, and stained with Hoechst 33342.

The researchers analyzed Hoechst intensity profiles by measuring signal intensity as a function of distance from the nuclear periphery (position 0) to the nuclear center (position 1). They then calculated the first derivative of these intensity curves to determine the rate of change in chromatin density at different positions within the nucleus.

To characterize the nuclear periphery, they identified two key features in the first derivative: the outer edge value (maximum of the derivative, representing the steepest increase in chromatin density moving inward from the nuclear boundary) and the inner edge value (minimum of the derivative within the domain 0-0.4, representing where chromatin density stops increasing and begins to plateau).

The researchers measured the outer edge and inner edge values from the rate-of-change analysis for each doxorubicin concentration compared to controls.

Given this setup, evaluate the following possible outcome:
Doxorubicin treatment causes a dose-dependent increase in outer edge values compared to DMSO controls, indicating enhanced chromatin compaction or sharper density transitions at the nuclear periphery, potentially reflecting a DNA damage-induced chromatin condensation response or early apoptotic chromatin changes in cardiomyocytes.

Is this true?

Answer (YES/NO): NO